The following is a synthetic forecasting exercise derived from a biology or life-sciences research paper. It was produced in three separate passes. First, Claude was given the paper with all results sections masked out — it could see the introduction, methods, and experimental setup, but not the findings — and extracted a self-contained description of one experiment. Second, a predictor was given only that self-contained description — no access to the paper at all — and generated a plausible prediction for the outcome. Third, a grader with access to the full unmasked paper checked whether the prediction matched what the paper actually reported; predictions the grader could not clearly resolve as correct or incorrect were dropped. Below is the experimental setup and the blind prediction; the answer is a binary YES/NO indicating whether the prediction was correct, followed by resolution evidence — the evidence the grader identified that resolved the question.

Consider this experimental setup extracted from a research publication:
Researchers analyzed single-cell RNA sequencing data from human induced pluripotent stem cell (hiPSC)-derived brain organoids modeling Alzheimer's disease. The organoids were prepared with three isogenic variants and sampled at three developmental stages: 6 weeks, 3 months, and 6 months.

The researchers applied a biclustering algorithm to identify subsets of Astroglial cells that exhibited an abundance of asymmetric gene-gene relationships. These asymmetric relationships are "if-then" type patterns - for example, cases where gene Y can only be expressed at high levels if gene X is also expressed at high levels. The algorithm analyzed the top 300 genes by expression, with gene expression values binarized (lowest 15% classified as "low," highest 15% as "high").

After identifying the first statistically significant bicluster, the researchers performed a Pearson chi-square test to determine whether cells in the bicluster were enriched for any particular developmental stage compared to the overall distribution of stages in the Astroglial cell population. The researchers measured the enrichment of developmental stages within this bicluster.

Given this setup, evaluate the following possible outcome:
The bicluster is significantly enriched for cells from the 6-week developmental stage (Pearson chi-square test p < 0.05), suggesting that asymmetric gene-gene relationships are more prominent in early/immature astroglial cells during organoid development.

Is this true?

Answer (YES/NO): YES